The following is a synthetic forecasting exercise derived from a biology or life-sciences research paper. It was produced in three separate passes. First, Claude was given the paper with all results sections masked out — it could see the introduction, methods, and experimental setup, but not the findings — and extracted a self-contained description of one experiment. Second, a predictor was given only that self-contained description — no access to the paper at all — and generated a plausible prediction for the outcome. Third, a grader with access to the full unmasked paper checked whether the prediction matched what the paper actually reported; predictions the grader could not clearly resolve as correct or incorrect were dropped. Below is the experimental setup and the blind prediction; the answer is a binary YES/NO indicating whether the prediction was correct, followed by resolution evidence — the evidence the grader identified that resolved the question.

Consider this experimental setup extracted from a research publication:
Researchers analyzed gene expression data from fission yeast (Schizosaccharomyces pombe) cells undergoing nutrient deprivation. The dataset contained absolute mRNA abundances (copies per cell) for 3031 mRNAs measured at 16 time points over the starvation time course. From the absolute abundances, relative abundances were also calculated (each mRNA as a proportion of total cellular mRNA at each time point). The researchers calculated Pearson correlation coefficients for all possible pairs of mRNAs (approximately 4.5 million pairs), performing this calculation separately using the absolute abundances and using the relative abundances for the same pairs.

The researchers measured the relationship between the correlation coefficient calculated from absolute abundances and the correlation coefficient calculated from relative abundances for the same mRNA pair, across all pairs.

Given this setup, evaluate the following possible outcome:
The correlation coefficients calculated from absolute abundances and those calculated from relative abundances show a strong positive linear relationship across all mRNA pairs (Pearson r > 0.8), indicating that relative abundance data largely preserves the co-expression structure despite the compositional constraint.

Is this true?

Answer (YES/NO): NO